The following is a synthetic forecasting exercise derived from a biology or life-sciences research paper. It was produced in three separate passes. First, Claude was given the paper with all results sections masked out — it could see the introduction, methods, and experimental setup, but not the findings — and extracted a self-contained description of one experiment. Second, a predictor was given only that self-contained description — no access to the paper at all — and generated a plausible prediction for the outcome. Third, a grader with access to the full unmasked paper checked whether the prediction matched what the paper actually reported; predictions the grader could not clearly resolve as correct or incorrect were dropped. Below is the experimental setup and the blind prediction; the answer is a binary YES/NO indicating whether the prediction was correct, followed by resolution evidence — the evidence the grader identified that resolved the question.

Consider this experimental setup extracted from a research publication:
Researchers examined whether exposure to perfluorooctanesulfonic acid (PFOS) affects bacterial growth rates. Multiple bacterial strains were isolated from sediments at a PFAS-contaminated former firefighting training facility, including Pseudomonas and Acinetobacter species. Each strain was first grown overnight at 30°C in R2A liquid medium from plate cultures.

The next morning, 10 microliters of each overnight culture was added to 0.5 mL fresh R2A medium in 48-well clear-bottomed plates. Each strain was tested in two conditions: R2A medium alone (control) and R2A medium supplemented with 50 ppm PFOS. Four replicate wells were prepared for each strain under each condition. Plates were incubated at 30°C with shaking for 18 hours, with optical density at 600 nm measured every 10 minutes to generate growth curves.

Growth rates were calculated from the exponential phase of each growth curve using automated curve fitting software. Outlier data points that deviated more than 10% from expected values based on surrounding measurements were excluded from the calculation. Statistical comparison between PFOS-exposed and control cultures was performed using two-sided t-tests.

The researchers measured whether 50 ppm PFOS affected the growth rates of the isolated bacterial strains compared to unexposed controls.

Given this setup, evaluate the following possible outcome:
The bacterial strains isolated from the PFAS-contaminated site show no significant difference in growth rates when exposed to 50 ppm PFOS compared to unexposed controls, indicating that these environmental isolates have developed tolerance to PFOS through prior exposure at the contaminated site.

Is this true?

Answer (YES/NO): NO